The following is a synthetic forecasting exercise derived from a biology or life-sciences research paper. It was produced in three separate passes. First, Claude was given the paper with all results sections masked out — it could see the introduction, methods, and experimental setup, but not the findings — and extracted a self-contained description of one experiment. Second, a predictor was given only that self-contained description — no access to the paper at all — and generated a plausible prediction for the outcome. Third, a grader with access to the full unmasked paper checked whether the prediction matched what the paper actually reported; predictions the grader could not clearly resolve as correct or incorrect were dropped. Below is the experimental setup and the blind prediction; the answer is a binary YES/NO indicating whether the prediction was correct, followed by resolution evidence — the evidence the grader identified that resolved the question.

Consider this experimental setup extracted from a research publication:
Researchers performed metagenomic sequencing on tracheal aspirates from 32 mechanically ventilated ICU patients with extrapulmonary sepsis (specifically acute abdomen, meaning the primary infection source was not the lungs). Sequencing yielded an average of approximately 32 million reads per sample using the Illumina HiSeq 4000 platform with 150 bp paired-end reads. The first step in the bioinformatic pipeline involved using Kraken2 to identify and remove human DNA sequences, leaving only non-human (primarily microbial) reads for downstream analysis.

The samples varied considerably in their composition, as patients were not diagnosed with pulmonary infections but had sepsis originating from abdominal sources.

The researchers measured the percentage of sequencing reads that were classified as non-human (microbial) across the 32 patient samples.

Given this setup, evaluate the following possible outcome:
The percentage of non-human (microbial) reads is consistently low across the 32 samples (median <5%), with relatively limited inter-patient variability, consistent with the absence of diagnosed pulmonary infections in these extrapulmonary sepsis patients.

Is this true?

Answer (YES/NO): NO